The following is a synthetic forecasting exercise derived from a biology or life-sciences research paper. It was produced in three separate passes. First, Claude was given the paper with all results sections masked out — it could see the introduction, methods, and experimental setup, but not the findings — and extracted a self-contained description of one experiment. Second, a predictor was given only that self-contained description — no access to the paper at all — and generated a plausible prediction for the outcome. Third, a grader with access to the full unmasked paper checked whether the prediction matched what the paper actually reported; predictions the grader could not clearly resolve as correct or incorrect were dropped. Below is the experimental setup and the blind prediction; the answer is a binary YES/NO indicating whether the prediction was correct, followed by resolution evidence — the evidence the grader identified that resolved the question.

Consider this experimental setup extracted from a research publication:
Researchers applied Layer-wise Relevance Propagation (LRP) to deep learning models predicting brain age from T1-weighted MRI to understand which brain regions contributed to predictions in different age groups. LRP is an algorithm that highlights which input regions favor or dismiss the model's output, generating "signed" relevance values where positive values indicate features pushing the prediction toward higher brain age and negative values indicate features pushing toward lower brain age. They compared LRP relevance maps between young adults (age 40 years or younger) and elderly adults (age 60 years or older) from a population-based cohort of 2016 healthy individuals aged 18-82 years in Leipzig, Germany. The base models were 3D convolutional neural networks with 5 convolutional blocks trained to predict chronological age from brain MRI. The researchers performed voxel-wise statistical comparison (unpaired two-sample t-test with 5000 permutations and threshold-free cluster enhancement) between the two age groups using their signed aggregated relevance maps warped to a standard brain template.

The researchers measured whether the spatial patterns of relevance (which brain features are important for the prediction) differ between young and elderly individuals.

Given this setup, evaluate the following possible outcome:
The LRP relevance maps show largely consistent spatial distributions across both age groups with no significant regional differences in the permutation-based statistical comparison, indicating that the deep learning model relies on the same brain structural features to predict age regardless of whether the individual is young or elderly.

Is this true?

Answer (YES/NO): NO